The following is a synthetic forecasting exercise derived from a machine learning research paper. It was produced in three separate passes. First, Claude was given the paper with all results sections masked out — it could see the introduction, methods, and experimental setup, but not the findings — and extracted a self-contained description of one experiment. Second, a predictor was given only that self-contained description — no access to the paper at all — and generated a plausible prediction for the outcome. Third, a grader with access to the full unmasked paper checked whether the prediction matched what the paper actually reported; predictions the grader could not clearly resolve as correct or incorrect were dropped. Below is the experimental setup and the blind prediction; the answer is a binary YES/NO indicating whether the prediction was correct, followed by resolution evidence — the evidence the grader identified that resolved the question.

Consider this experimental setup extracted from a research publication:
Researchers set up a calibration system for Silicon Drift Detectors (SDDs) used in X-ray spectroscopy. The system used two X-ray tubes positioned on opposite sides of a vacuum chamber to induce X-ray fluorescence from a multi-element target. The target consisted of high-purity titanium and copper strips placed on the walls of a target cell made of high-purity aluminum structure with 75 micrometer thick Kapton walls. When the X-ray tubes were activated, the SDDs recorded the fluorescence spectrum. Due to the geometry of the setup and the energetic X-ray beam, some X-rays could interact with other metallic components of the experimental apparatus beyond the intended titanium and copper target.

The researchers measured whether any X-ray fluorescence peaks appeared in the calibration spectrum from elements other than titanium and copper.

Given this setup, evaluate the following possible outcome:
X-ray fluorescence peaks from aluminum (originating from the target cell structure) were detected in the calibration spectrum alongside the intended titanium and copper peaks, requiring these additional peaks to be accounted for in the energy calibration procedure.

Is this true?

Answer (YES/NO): NO